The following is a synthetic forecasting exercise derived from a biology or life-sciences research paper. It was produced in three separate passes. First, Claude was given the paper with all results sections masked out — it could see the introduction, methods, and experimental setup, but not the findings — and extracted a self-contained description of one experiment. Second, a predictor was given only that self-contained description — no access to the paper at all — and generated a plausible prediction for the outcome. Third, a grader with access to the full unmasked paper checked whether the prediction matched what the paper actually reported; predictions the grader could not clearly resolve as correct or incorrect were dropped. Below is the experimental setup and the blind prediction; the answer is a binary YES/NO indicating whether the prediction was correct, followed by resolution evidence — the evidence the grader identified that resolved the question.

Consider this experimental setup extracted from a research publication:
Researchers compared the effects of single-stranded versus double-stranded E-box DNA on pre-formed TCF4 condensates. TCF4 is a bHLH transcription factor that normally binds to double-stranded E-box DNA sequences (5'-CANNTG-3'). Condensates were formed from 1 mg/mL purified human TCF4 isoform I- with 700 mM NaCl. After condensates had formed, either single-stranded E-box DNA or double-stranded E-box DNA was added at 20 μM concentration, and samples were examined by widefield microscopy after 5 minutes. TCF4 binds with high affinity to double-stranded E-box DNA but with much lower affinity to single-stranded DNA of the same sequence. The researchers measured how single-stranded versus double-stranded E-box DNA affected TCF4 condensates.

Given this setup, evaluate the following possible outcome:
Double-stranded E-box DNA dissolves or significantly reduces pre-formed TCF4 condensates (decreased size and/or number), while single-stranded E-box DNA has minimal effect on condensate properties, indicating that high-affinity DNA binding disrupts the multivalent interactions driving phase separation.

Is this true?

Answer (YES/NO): NO